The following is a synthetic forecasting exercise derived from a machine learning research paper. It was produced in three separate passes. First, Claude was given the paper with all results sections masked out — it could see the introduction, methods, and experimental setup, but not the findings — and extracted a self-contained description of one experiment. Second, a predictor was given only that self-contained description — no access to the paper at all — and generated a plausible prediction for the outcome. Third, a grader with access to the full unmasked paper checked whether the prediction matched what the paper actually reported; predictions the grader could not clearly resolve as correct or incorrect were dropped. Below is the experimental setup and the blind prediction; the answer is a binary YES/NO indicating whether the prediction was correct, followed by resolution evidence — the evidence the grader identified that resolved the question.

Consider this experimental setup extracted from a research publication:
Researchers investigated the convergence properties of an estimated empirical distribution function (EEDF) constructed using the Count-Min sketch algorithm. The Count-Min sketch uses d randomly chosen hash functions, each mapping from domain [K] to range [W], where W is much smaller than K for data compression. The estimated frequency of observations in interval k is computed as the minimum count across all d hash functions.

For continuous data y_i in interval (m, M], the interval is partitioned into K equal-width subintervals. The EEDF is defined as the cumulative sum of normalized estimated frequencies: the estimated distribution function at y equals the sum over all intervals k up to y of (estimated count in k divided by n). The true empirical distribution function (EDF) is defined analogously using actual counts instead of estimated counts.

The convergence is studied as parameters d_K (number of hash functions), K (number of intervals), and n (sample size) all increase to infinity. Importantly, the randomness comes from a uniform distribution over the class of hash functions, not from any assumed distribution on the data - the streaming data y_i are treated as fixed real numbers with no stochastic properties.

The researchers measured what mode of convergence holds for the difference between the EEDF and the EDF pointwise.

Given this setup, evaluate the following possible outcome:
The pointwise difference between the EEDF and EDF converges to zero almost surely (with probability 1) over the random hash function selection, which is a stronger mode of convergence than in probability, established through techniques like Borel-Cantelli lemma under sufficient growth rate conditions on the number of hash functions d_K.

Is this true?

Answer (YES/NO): NO